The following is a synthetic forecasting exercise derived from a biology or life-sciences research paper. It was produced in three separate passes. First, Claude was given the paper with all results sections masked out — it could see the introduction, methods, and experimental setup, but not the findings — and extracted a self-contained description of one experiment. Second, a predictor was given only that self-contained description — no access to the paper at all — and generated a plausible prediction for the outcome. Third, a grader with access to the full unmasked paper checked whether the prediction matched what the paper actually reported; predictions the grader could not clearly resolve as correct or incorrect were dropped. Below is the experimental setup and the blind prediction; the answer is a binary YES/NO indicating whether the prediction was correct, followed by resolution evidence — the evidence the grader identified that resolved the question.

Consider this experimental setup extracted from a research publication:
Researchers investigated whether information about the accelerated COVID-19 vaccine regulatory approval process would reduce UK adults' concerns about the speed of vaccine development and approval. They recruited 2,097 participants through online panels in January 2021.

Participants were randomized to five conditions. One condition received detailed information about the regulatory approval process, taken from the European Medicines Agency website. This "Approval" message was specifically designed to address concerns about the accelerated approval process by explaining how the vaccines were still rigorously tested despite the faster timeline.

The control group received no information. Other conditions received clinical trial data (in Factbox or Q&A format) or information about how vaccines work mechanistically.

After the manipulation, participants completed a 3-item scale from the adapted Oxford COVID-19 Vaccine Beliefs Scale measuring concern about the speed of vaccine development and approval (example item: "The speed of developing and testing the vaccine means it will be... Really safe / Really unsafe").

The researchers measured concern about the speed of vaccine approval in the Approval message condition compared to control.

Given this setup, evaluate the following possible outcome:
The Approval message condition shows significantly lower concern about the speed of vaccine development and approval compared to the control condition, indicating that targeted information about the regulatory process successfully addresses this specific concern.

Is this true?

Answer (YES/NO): NO